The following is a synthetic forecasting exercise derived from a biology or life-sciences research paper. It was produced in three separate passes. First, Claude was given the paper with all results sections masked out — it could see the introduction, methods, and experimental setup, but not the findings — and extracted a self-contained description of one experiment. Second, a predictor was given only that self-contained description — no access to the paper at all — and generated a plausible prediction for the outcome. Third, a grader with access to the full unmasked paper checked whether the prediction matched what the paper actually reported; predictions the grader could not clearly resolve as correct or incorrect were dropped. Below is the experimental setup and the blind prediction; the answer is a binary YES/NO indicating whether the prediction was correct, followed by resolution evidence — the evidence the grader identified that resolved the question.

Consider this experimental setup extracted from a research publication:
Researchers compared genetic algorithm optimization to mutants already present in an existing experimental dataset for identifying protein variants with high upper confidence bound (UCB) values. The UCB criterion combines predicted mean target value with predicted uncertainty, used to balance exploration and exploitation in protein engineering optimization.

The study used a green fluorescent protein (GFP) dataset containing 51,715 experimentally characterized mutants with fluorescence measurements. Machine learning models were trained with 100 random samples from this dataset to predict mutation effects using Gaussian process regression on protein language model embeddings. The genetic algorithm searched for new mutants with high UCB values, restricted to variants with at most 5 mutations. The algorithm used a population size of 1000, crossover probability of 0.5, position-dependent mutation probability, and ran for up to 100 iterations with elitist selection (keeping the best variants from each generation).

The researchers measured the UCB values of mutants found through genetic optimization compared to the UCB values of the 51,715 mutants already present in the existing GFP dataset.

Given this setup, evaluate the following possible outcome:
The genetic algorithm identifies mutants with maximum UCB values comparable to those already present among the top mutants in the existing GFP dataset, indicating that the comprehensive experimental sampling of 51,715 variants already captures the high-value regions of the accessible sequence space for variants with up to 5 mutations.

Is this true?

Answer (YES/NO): NO